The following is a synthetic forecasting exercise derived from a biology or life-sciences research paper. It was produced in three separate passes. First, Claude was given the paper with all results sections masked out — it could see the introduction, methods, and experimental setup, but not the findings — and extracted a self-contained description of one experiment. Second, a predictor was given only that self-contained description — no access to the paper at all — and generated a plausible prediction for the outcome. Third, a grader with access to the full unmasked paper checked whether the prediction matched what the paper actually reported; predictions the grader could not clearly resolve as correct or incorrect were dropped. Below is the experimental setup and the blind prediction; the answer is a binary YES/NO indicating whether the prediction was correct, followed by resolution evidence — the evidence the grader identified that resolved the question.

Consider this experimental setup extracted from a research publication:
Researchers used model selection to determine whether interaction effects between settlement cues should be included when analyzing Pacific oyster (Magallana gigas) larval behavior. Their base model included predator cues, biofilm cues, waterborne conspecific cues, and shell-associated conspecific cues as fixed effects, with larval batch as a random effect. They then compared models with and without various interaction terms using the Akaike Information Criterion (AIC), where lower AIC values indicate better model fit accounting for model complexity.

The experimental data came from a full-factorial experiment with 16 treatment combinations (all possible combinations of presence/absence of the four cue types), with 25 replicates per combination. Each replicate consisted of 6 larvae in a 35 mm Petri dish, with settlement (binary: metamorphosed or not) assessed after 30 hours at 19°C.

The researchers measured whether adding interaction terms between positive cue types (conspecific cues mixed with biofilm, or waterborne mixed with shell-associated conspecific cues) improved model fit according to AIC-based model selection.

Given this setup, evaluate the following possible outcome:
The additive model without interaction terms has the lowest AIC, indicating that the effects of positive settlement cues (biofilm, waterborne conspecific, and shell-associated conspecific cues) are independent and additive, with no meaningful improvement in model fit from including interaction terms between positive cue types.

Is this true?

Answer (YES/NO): NO